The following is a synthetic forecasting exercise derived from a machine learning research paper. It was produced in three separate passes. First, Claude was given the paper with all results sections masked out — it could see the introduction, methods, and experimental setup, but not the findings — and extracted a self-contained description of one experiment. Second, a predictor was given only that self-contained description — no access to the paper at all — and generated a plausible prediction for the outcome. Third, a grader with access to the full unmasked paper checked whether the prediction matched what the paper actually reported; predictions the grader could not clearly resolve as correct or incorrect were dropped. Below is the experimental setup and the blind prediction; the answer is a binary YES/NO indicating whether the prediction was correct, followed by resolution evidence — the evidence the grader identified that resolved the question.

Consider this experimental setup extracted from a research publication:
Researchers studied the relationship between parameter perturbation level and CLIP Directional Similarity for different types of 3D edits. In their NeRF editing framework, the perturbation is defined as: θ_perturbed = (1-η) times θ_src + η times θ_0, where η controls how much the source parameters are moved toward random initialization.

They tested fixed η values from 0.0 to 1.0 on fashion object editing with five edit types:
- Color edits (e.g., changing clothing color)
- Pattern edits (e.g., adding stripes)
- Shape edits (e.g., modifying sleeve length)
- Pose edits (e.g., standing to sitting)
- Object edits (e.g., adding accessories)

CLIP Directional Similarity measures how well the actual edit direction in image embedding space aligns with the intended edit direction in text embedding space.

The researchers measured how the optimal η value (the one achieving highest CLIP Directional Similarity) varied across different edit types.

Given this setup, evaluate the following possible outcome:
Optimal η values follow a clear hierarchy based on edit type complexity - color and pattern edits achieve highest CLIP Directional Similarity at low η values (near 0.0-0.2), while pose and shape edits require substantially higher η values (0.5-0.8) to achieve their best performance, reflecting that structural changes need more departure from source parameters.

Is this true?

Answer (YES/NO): NO